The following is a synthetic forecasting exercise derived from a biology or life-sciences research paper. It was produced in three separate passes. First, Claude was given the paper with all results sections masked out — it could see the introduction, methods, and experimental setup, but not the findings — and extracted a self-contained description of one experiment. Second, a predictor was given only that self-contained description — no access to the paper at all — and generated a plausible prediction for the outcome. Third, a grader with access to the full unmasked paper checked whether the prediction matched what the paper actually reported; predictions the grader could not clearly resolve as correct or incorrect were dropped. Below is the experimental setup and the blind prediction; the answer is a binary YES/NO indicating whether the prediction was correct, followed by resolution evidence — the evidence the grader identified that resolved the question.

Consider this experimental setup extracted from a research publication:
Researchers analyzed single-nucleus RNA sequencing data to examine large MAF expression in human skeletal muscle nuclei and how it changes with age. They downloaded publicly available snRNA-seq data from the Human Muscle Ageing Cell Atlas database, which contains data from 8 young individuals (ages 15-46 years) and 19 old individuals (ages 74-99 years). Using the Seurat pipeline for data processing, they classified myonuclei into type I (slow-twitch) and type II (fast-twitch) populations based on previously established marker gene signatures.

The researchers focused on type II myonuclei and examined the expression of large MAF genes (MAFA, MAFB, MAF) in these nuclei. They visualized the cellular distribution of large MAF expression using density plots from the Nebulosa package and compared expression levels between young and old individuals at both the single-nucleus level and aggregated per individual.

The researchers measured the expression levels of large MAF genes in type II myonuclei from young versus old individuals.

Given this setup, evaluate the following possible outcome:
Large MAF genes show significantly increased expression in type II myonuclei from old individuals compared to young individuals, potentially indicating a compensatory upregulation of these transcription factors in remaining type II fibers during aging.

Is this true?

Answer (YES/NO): NO